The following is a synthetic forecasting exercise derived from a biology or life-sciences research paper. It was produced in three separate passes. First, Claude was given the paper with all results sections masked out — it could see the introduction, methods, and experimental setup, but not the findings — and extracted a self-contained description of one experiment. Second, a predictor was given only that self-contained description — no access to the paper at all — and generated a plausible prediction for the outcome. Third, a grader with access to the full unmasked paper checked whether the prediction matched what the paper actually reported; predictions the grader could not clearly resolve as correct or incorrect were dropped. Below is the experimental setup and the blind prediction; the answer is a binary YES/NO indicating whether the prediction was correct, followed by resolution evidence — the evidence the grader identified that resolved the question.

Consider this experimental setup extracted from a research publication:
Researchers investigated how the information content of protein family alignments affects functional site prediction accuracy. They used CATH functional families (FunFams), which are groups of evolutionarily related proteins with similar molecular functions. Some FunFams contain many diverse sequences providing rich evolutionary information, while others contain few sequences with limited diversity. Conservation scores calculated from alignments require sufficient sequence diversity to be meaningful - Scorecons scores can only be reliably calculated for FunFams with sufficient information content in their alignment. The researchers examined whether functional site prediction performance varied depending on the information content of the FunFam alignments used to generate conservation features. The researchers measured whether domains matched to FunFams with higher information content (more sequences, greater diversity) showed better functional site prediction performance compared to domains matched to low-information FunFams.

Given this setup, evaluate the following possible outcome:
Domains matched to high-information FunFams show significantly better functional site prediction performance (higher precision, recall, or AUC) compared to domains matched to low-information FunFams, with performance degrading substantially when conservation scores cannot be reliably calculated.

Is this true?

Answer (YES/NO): YES